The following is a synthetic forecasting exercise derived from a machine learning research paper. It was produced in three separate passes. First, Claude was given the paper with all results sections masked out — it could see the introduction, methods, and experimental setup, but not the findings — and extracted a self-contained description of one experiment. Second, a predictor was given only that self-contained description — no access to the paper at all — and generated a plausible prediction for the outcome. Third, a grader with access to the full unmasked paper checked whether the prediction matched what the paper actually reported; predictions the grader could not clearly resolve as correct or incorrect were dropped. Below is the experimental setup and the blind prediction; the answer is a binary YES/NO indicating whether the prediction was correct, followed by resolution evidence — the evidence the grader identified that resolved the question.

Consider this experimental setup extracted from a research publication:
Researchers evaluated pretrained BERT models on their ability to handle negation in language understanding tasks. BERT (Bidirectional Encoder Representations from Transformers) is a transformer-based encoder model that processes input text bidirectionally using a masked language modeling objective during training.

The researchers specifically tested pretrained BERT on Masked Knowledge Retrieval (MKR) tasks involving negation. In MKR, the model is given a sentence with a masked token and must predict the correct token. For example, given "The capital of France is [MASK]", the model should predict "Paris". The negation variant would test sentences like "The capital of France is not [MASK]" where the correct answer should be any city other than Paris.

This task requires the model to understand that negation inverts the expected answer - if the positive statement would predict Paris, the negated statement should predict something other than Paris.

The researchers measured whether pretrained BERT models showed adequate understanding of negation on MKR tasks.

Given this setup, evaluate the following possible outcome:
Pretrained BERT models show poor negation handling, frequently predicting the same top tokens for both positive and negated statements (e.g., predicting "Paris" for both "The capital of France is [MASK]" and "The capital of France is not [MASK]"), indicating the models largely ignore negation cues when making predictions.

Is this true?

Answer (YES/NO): YES